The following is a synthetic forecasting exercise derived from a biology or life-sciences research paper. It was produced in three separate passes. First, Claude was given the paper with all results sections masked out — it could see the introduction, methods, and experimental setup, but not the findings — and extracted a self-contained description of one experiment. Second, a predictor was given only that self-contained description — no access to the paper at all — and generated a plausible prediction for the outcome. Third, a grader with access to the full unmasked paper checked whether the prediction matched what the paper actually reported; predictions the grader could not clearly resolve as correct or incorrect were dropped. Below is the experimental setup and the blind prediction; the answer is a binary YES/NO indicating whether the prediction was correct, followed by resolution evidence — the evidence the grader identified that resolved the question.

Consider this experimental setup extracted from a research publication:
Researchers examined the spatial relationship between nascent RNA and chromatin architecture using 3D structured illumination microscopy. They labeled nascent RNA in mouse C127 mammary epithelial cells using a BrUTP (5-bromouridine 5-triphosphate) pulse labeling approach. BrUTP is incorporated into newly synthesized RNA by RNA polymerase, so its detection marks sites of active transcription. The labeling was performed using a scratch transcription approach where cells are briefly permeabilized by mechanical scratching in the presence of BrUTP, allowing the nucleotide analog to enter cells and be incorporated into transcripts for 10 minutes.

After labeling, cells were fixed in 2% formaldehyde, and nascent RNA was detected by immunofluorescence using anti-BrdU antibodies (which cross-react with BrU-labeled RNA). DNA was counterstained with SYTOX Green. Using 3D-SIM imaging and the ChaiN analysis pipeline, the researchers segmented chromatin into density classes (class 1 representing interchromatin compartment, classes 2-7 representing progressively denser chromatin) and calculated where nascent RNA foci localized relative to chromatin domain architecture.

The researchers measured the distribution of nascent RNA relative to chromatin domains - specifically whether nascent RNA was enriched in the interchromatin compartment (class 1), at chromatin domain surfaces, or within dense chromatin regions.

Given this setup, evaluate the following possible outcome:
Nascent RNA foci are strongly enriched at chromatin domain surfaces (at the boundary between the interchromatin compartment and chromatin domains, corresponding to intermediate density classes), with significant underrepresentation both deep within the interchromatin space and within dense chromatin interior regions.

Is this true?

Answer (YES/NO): NO